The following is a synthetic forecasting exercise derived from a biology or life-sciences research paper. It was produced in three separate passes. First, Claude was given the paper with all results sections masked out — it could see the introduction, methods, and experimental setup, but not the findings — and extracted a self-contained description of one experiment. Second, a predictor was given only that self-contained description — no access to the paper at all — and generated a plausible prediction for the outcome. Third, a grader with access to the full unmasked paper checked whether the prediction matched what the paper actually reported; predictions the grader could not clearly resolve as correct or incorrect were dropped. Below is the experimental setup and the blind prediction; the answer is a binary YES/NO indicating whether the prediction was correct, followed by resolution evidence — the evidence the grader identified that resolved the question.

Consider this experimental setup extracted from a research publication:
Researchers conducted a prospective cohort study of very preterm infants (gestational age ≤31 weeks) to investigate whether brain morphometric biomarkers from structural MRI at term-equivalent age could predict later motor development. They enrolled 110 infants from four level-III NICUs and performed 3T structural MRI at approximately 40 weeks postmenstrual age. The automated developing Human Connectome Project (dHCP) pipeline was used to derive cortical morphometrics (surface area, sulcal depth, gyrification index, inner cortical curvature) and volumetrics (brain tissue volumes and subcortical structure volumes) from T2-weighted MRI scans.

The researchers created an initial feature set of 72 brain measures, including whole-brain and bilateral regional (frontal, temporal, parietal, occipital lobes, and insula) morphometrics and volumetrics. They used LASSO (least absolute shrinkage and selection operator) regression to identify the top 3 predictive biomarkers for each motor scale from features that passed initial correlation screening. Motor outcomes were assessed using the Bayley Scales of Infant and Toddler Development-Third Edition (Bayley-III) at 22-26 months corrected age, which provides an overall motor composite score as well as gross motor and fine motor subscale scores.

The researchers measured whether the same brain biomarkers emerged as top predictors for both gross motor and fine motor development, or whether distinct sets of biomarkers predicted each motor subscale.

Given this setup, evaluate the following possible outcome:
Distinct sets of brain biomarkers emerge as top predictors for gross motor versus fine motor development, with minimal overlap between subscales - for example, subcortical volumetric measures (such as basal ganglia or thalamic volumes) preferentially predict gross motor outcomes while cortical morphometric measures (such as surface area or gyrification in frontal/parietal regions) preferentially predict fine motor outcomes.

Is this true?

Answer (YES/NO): NO